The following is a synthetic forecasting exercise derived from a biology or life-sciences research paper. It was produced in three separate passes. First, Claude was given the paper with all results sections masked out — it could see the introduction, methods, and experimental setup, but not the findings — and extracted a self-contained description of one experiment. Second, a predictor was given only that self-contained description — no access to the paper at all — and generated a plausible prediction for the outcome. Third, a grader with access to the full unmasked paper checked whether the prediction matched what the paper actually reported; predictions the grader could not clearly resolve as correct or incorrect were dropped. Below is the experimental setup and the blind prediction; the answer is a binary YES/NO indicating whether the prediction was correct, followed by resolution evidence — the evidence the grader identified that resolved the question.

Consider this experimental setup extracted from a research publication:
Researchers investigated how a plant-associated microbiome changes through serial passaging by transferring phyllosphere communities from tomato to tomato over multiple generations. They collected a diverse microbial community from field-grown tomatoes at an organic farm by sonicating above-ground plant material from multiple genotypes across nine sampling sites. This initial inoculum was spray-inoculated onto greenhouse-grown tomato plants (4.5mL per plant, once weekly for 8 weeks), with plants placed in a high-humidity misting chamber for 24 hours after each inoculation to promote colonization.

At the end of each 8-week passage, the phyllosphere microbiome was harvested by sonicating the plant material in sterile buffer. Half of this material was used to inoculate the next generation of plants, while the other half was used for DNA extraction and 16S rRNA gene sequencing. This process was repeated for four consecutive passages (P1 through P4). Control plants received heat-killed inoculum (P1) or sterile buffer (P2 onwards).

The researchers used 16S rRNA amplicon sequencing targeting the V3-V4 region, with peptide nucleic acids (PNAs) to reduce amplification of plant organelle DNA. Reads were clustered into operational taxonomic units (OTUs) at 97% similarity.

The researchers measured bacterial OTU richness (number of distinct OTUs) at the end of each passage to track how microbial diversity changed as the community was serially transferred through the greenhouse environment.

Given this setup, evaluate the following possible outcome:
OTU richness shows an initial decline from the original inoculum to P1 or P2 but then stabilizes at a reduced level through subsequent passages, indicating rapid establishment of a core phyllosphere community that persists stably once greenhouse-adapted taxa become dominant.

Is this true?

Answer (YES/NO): NO